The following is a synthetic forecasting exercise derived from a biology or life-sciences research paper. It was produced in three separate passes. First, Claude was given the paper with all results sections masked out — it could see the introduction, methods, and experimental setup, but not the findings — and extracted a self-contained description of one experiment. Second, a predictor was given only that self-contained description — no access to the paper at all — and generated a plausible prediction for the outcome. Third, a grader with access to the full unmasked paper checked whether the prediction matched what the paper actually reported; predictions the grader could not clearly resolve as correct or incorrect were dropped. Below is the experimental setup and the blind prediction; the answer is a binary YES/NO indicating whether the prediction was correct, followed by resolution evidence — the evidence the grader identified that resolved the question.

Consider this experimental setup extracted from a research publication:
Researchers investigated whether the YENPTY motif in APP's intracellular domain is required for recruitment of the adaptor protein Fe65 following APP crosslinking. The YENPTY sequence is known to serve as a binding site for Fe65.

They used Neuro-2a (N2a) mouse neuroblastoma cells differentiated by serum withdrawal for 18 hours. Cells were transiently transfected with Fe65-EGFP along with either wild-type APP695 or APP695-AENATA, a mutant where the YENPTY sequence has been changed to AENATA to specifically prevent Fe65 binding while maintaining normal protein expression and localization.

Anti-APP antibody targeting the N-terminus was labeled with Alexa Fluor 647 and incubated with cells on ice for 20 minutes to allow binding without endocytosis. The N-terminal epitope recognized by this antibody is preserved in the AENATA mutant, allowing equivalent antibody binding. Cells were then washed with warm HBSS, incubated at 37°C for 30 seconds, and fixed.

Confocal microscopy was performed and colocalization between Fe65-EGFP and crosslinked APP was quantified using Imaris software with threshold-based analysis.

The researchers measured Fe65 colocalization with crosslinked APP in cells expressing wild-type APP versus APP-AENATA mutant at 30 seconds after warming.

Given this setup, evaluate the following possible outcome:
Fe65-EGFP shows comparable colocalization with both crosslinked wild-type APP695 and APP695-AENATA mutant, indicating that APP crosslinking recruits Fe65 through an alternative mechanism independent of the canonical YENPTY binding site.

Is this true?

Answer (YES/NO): NO